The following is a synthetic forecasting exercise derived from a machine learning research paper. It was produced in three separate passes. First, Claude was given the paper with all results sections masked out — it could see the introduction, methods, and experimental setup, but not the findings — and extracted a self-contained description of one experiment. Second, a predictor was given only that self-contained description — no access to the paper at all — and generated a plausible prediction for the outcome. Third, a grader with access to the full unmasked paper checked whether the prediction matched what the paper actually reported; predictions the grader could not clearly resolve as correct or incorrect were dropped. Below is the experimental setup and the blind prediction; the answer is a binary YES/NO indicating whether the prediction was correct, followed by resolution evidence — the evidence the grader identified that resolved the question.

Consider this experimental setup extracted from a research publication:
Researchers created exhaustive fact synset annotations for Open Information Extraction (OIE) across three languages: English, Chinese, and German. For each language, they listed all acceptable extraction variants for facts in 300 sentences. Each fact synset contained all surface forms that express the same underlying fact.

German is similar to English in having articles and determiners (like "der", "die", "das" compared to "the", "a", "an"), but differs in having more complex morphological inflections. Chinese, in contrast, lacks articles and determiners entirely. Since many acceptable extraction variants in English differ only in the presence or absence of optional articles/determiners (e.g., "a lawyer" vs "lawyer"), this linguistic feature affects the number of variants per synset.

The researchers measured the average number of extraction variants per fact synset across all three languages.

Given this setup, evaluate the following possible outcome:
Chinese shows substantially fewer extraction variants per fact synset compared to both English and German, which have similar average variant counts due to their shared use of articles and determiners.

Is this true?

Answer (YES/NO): NO